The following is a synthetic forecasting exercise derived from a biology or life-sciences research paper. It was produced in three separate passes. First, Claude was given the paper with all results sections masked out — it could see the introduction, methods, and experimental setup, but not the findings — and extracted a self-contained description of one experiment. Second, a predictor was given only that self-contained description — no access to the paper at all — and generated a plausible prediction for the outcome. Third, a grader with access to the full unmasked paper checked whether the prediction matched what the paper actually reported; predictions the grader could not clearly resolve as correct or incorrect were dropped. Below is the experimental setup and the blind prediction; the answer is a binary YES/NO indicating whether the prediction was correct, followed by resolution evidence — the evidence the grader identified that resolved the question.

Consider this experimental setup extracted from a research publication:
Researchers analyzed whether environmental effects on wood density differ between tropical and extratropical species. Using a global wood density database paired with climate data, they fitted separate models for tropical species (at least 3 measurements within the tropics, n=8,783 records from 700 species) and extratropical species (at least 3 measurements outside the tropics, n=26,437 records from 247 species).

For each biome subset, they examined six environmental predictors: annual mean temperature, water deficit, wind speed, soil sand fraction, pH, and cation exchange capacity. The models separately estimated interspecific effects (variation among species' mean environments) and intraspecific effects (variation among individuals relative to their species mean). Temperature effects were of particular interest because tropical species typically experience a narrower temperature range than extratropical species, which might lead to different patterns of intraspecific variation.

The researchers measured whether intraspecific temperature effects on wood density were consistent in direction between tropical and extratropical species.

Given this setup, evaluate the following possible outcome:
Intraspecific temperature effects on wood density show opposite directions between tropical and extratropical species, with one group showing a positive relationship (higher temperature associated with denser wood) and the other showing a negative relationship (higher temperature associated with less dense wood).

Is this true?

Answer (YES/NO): NO